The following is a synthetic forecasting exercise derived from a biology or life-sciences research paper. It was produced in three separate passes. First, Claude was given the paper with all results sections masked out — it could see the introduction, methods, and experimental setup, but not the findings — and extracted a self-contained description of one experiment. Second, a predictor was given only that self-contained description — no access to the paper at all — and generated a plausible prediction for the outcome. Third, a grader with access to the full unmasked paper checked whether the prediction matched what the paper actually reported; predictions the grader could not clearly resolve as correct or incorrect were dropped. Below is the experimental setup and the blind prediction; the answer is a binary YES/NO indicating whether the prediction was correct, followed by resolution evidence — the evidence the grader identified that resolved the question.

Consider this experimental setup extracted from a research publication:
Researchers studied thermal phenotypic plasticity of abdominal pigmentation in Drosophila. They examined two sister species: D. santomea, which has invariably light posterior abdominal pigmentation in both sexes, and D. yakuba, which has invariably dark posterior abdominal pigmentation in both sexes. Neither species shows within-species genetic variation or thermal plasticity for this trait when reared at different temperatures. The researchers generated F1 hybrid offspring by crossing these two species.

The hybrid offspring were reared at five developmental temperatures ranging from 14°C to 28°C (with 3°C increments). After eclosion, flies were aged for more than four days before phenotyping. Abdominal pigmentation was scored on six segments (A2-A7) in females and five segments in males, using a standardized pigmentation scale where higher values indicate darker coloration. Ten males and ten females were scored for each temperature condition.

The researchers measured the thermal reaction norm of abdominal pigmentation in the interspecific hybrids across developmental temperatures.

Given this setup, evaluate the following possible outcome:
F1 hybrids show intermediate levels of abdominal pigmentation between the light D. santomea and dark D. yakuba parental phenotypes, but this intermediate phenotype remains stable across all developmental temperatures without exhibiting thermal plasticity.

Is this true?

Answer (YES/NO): NO